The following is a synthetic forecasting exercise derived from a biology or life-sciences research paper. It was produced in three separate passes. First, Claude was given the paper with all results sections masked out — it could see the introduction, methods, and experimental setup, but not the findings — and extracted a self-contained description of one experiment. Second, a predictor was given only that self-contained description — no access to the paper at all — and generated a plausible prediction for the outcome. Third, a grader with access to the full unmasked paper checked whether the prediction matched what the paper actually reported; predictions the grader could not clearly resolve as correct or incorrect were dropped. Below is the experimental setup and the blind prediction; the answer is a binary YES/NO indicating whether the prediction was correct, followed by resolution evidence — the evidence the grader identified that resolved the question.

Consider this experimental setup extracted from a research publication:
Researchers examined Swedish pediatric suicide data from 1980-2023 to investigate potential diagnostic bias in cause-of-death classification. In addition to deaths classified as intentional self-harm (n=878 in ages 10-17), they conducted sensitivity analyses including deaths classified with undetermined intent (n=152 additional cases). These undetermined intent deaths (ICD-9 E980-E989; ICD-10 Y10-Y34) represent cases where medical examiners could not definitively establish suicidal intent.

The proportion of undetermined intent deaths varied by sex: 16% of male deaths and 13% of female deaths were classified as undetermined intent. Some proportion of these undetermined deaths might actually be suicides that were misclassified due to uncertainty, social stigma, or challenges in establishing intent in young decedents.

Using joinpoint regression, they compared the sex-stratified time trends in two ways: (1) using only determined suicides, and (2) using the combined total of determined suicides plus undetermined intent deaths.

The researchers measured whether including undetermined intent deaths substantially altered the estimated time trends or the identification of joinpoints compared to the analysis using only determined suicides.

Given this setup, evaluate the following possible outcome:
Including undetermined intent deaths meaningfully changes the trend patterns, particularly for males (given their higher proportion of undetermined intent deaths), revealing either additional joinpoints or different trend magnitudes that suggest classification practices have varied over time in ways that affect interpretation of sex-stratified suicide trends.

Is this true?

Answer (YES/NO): NO